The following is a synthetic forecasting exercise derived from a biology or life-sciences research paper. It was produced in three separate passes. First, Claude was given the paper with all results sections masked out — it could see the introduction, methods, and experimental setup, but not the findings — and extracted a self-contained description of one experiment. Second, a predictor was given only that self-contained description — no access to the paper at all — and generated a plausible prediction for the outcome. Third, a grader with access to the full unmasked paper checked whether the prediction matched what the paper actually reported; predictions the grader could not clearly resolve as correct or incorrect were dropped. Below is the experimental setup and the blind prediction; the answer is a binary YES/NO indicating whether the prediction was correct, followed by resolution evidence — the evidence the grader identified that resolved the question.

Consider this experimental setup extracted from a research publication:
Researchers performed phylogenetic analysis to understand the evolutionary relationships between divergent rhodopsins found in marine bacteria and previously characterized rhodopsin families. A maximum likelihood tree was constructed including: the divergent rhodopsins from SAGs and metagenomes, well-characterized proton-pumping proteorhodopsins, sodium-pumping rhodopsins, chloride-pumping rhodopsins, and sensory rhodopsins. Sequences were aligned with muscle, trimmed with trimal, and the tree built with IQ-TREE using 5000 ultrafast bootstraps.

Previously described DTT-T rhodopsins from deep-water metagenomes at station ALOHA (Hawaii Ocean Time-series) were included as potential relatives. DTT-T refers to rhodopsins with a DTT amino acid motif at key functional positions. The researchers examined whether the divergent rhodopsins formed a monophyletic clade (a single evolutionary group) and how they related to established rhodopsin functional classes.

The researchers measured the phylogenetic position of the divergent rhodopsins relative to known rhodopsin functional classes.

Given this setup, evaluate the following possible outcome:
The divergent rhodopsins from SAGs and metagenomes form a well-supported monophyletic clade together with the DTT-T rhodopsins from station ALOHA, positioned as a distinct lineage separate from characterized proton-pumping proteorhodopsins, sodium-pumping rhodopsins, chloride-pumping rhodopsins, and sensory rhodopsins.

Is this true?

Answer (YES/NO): YES